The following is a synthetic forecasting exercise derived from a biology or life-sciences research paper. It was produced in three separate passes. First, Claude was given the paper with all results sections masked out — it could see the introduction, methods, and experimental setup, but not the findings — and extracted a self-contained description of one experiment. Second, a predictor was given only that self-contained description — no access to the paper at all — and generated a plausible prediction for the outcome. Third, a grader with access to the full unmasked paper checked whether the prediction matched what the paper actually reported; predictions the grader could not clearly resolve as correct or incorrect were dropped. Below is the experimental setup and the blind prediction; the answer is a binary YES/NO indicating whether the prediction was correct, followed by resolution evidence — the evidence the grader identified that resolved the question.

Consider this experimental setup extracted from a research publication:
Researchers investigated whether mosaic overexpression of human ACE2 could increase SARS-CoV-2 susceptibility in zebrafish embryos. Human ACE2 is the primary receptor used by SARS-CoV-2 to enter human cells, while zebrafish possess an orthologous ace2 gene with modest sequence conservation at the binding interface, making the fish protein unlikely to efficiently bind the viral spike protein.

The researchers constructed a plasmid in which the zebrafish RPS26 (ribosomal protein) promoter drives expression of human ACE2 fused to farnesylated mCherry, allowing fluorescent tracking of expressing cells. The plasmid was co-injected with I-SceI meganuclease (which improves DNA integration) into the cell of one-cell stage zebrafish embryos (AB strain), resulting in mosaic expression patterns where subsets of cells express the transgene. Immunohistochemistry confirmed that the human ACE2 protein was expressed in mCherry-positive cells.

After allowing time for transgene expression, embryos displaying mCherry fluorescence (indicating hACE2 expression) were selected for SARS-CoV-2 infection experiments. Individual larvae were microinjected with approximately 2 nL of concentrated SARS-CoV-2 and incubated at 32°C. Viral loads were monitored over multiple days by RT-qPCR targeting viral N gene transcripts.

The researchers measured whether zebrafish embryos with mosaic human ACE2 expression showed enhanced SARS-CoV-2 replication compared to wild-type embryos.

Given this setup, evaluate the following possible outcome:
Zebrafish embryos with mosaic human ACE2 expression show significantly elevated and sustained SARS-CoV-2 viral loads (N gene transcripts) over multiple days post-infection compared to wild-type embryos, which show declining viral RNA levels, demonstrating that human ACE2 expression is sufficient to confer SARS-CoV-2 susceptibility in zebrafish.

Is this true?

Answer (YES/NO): NO